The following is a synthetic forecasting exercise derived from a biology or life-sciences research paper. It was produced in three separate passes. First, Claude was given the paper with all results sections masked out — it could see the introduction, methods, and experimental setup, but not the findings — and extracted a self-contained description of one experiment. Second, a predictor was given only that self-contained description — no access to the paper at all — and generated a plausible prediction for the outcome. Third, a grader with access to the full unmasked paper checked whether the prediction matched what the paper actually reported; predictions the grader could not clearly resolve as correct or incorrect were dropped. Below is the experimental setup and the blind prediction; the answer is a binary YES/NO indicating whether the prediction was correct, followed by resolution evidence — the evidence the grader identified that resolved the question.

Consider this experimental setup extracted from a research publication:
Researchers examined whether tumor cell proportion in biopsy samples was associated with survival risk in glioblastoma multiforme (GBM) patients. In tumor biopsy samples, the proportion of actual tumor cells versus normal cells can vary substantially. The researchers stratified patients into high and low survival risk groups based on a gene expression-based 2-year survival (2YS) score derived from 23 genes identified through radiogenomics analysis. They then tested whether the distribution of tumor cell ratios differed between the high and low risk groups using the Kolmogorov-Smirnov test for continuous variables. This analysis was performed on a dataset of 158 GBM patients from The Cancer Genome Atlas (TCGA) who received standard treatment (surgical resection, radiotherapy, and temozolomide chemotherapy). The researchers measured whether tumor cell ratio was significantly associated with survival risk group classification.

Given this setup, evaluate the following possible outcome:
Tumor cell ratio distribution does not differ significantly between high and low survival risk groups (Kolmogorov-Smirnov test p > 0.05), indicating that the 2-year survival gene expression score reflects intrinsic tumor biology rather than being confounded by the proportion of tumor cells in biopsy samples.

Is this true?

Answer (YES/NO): YES